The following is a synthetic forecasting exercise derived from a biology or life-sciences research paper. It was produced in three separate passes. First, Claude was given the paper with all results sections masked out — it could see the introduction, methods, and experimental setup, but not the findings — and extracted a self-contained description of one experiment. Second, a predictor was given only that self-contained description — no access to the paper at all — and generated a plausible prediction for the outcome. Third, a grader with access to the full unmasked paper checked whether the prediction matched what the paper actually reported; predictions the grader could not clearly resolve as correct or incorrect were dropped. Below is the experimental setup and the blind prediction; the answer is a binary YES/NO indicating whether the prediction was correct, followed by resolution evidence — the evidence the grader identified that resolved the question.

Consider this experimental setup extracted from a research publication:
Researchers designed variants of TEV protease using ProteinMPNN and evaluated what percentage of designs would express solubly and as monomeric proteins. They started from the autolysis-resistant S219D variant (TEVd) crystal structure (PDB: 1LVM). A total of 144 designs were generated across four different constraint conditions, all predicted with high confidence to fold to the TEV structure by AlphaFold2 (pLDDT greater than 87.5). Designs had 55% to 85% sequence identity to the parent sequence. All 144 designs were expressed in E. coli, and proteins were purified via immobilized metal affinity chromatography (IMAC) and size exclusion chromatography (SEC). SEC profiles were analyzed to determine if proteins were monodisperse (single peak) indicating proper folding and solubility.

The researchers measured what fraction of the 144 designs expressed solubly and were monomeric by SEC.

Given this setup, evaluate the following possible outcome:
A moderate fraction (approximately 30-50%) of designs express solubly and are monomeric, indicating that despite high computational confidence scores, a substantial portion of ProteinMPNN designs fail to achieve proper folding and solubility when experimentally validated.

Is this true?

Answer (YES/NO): NO